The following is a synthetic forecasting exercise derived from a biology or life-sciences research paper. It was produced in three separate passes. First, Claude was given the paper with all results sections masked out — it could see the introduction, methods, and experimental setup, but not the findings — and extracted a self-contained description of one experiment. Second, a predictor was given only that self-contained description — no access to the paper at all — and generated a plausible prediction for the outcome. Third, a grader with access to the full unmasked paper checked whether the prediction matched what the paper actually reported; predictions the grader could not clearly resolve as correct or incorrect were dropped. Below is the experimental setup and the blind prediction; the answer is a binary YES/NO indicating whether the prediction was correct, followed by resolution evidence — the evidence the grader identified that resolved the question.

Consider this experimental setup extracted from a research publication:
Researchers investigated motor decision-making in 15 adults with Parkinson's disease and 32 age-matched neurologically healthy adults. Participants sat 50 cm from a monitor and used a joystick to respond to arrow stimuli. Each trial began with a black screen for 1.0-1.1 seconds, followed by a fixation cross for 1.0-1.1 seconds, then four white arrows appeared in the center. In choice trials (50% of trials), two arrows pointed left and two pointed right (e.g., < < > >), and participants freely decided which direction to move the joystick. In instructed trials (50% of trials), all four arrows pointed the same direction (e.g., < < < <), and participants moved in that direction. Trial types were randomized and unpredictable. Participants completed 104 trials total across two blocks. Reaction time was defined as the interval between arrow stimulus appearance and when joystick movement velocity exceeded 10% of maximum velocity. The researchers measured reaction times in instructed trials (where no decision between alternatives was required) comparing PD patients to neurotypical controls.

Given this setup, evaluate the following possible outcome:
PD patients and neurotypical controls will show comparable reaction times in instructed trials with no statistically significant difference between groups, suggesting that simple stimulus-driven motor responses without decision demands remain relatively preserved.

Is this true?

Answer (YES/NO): NO